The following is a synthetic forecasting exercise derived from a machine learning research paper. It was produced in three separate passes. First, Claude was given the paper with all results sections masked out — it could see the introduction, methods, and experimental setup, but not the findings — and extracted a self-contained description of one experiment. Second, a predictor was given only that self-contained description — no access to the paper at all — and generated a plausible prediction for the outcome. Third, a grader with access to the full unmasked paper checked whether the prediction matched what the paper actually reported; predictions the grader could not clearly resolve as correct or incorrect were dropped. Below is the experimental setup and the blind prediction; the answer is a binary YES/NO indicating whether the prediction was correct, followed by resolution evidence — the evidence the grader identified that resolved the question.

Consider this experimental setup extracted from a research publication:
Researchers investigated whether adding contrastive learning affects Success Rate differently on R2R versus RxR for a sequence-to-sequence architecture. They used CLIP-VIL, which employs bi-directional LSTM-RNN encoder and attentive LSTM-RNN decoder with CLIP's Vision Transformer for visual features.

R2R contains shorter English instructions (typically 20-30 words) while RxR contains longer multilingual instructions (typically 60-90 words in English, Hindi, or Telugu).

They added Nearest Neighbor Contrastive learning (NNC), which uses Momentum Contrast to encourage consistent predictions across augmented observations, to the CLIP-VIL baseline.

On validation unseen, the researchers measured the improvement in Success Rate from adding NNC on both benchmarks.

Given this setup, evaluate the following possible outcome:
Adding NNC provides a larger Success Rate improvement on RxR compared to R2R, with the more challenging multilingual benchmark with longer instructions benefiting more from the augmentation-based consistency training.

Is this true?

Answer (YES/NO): YES